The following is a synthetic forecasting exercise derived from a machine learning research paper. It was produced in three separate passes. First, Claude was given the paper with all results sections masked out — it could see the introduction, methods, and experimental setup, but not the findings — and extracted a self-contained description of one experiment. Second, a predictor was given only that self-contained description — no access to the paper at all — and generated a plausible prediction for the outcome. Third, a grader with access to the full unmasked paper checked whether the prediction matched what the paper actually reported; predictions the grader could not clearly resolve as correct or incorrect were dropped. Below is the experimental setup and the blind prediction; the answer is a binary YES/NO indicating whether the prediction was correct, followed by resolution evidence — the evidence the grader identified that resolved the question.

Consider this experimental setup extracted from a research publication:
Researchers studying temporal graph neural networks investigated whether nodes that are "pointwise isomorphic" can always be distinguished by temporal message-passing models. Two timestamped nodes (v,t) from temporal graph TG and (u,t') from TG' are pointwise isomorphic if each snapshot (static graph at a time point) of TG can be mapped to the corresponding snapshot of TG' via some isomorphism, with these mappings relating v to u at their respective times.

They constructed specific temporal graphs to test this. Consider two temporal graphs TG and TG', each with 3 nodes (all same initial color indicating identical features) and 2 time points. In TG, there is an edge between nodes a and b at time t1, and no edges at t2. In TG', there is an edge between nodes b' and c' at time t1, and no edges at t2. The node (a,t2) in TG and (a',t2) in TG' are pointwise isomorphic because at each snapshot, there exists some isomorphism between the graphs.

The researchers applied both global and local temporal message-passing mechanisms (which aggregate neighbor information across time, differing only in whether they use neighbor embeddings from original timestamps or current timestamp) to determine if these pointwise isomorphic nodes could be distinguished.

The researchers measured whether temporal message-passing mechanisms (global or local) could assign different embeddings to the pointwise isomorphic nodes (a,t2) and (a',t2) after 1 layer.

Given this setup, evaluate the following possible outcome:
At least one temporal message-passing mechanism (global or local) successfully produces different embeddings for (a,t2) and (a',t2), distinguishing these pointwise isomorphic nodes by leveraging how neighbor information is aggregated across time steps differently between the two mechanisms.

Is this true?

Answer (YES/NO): YES